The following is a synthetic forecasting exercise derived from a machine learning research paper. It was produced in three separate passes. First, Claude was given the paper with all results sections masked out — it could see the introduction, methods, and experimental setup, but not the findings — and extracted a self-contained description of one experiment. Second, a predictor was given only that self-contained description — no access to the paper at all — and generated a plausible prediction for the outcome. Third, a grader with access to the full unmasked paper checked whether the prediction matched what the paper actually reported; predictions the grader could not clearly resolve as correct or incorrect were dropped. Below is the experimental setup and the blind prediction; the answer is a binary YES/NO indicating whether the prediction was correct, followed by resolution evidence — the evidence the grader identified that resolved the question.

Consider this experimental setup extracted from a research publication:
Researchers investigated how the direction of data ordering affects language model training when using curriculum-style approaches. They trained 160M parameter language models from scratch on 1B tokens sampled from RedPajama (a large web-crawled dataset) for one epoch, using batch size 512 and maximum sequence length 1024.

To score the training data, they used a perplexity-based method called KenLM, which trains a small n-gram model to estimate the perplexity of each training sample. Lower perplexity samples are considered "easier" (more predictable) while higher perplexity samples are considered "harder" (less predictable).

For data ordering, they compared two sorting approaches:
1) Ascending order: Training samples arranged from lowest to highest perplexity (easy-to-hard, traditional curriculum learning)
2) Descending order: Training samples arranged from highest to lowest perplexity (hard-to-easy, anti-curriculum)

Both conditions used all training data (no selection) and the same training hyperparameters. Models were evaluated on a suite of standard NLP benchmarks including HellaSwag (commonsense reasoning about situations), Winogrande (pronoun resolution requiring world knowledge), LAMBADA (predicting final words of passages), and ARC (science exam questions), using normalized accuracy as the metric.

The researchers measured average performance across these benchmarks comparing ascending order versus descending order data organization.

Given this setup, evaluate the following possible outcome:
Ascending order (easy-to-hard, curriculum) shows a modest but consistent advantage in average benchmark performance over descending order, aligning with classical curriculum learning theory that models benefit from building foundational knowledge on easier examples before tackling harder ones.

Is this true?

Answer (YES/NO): YES